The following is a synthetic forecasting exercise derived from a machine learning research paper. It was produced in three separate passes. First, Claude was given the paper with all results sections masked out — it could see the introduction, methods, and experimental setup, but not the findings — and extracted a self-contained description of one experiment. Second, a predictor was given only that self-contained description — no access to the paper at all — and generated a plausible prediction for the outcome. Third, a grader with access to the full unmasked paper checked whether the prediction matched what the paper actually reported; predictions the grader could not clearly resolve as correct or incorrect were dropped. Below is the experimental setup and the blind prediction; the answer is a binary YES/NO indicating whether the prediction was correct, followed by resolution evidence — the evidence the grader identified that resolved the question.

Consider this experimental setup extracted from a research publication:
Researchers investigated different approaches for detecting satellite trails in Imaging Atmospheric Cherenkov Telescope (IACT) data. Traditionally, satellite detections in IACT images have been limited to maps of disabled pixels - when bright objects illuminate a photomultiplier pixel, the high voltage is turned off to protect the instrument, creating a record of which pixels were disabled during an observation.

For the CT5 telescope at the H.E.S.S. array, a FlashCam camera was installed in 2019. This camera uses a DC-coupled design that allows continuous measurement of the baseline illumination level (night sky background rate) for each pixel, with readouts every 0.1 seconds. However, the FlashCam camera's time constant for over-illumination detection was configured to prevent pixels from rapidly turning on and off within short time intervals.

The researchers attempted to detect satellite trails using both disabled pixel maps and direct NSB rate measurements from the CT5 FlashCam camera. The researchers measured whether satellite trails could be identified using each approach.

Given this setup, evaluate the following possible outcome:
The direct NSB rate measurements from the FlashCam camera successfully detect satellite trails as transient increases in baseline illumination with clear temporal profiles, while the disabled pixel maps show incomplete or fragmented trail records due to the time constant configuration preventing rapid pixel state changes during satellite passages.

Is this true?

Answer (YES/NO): NO